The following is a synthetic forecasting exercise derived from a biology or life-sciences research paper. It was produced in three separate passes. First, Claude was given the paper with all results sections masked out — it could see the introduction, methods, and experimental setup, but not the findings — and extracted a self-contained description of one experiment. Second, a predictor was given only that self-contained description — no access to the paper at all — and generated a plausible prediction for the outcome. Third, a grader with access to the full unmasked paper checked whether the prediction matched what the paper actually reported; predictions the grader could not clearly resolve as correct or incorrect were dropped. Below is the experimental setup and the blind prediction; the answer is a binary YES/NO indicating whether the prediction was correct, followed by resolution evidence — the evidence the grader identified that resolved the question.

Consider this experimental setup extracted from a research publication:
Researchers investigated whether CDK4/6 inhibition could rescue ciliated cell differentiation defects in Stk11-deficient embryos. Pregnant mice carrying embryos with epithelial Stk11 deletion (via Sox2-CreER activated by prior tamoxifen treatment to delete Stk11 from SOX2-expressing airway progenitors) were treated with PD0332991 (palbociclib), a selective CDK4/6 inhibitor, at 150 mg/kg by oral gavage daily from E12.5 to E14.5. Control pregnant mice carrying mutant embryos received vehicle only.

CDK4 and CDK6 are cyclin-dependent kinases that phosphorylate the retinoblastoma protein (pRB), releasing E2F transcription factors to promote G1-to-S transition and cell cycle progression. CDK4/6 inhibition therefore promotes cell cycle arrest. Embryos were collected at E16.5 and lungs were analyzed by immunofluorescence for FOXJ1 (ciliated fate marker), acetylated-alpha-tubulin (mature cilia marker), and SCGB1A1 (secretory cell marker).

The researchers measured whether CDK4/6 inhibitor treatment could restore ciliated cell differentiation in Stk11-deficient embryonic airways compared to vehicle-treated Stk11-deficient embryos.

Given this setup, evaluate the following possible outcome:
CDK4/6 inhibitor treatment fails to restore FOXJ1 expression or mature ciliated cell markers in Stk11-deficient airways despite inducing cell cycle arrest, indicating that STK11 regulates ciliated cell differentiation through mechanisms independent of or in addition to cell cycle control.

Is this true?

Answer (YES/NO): NO